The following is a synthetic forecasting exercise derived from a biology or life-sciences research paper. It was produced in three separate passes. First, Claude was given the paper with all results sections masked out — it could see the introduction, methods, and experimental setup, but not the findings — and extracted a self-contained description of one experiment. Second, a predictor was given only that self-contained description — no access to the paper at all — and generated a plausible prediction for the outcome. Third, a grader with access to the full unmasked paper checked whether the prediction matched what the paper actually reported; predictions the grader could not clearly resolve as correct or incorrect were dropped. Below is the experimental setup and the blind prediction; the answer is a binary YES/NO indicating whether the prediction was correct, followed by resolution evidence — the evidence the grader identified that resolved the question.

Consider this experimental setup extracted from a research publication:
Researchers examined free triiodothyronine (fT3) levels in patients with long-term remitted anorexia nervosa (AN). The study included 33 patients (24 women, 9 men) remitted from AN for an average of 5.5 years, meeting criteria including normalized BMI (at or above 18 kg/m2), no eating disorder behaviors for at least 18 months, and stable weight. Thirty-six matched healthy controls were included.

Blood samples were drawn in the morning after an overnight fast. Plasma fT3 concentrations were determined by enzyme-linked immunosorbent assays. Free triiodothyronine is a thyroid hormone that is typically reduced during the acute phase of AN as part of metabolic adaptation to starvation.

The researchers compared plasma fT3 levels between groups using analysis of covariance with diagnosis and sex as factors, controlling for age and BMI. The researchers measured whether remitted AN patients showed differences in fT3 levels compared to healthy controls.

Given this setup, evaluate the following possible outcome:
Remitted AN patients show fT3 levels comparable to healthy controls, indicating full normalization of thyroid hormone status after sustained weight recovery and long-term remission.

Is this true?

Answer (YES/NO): YES